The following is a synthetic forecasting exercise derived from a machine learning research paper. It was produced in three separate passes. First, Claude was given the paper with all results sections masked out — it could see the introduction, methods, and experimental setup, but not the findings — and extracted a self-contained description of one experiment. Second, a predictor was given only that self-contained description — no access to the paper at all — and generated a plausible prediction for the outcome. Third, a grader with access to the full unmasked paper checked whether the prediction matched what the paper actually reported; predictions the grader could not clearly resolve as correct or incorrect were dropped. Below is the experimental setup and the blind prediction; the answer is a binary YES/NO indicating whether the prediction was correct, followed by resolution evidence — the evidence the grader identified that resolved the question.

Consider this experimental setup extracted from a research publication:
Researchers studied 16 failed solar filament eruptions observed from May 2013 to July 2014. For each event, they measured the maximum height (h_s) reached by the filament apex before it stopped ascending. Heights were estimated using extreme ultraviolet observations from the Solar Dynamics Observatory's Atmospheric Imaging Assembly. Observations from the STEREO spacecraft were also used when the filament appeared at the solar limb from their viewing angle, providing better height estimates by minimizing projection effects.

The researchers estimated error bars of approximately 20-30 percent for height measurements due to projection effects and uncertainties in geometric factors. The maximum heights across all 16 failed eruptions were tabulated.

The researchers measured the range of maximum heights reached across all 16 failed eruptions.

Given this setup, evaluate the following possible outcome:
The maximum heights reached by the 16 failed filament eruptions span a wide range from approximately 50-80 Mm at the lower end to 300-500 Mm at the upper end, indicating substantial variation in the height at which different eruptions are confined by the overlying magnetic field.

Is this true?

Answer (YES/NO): NO